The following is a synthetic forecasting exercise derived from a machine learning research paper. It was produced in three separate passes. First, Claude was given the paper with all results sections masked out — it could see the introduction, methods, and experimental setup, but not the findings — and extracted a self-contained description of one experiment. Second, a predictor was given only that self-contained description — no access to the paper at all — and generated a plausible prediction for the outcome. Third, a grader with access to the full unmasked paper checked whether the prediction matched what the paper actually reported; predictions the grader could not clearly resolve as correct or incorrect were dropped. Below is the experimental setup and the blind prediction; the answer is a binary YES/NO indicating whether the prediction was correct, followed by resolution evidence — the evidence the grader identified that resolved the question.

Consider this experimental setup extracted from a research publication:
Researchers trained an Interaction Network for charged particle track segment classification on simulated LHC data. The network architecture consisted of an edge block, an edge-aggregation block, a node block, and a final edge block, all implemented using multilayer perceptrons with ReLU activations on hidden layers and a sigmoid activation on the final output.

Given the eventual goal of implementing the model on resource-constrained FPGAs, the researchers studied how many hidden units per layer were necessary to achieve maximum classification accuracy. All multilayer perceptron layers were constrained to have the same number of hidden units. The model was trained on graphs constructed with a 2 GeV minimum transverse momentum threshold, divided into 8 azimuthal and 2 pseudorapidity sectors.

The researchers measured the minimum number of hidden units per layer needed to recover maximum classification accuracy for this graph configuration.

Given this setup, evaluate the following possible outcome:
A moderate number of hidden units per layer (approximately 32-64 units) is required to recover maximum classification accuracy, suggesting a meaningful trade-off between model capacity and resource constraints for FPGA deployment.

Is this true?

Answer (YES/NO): NO